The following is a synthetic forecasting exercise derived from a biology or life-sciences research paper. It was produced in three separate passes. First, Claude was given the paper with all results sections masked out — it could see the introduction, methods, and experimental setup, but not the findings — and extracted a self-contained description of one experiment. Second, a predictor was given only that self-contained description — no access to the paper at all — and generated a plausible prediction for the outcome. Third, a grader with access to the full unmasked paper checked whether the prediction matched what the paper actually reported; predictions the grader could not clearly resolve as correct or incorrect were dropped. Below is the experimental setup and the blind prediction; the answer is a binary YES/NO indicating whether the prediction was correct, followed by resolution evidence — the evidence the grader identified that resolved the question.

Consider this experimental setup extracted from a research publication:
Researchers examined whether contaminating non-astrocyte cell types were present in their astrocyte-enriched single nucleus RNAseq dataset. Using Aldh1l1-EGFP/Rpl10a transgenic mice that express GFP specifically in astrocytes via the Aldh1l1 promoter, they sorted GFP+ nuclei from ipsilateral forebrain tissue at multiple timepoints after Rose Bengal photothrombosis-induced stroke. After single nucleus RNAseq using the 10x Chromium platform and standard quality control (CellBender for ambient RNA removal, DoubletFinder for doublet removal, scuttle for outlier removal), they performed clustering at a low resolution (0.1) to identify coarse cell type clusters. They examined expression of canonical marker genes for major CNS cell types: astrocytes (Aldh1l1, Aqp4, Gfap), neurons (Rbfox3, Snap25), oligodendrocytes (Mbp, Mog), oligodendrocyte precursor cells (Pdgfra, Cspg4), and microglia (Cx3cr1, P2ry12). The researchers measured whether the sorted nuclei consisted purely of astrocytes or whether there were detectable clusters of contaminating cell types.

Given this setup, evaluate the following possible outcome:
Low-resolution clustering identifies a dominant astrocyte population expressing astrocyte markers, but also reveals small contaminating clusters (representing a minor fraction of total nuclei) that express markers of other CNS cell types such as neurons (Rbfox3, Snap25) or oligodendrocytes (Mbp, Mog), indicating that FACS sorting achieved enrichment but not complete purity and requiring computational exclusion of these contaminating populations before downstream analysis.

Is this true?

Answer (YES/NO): YES